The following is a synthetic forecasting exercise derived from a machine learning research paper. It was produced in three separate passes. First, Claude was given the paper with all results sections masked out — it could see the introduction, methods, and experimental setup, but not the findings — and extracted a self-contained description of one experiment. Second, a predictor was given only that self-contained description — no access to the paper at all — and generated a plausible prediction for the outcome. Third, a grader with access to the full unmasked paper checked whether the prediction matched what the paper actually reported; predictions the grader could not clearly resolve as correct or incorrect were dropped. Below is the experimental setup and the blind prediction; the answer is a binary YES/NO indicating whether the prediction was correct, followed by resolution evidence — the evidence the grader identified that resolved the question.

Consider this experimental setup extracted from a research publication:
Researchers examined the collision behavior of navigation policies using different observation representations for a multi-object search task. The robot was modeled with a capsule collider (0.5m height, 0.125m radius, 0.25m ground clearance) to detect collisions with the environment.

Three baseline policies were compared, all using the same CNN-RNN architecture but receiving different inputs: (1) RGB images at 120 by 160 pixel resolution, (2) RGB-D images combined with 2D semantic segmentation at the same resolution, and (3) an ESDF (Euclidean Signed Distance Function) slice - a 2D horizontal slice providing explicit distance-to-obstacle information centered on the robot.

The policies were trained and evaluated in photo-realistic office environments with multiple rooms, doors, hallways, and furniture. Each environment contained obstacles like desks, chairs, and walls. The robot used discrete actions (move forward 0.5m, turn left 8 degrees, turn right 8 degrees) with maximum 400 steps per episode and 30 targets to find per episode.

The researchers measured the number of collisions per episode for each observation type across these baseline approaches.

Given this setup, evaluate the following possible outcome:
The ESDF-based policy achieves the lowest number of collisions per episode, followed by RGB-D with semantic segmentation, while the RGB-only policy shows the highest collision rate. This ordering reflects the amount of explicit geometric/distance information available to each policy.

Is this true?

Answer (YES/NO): NO